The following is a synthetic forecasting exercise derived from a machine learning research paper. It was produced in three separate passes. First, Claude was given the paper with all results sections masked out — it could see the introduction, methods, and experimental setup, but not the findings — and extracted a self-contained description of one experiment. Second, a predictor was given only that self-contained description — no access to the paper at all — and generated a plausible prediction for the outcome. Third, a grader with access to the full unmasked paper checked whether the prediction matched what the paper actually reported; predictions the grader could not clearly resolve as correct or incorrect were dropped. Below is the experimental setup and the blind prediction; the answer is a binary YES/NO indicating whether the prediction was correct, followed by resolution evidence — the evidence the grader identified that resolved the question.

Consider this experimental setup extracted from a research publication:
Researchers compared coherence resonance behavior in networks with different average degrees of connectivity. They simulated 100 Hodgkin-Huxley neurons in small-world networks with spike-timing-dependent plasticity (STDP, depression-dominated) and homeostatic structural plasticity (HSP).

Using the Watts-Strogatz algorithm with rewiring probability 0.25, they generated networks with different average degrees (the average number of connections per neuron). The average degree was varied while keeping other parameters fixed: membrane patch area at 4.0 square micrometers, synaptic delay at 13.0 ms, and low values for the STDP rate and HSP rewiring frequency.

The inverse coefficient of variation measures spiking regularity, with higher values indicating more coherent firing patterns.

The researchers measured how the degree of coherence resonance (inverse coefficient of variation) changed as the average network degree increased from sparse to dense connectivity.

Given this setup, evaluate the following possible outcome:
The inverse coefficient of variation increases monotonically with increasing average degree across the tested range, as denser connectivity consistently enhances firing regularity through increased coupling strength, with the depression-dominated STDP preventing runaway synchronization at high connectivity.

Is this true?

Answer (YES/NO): YES